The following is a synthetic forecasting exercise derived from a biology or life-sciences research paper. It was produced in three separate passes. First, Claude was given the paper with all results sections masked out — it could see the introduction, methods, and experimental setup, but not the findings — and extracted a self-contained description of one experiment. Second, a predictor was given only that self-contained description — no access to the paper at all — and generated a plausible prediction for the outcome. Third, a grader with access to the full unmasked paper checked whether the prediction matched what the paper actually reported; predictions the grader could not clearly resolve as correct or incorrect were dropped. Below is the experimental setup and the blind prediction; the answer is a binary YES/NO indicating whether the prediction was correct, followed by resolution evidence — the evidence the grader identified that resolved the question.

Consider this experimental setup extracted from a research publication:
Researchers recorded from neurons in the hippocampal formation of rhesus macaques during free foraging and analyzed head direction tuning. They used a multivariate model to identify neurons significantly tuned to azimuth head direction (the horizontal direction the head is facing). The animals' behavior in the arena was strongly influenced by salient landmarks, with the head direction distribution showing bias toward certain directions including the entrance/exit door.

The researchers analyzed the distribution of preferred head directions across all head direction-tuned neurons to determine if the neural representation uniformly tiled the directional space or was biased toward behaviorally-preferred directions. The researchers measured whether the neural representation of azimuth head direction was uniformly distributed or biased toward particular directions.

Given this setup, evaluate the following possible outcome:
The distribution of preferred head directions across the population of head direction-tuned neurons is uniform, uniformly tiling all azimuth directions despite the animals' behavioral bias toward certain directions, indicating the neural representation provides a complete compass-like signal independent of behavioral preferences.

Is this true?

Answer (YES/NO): YES